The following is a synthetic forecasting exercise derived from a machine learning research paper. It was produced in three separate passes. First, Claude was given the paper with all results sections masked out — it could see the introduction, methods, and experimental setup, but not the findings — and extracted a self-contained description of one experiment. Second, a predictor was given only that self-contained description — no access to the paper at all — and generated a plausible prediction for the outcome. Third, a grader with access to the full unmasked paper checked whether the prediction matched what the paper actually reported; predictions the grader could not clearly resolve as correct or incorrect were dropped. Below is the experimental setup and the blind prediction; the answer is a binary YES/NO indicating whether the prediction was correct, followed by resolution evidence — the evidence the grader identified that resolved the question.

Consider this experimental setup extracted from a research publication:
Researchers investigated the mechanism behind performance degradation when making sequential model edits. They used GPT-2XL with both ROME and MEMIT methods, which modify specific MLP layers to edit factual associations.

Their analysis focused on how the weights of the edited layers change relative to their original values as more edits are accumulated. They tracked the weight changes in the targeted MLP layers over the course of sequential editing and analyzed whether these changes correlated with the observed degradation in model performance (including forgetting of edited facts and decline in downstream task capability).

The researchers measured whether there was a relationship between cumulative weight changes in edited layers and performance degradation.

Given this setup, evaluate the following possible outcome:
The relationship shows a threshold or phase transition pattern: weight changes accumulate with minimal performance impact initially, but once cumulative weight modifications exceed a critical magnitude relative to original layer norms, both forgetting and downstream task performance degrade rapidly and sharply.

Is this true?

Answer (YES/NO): NO